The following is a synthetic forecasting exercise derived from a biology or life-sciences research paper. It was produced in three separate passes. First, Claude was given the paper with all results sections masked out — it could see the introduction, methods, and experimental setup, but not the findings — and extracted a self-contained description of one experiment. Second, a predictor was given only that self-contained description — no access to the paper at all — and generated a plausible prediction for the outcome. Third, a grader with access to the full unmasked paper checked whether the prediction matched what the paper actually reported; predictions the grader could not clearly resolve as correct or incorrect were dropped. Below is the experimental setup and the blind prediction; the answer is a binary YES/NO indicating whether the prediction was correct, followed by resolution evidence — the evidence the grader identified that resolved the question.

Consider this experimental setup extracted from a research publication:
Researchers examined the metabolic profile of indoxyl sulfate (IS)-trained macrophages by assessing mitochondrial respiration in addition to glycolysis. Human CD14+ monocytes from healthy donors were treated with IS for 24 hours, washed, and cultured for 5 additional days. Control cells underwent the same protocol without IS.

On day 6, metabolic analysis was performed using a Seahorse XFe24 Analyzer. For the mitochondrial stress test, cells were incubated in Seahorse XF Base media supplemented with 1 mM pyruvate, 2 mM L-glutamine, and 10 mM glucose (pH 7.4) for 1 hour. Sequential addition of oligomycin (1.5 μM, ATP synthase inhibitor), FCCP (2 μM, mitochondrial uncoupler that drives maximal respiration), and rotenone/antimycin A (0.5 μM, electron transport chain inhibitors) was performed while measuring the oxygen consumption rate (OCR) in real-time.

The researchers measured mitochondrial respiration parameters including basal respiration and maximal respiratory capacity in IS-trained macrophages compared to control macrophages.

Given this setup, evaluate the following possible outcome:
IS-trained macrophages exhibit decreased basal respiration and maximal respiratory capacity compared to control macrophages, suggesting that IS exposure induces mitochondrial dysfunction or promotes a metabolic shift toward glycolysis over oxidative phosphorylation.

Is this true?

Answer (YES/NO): NO